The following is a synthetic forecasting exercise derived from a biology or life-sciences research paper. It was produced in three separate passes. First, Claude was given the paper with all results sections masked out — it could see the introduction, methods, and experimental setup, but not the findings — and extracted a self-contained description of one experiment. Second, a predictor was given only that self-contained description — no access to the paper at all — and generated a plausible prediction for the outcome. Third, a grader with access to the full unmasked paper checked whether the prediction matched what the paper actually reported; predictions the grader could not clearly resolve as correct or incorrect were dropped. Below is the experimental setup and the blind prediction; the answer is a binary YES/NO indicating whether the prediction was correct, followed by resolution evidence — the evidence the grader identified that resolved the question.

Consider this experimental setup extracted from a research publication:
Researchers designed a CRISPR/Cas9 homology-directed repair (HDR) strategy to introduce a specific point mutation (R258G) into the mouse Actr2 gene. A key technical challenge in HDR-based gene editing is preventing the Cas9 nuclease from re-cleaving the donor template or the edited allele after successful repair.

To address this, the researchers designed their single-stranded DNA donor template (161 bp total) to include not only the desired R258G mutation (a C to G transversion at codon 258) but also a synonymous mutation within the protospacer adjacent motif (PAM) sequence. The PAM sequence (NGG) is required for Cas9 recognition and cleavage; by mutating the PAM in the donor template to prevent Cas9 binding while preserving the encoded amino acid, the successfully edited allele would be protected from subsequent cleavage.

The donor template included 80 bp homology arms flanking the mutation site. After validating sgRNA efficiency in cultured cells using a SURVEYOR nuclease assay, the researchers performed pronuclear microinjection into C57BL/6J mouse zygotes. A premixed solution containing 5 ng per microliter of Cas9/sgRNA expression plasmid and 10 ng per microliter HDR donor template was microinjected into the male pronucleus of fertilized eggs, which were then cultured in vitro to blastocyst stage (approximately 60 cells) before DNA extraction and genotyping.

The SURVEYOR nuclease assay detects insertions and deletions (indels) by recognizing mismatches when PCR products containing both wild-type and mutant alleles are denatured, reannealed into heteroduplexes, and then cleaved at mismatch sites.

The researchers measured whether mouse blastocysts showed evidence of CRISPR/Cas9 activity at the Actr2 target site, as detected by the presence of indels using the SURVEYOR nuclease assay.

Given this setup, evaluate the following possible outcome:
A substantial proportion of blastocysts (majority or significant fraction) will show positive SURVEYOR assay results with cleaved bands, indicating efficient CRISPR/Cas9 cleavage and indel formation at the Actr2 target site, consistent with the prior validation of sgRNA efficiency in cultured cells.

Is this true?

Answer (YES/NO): YES